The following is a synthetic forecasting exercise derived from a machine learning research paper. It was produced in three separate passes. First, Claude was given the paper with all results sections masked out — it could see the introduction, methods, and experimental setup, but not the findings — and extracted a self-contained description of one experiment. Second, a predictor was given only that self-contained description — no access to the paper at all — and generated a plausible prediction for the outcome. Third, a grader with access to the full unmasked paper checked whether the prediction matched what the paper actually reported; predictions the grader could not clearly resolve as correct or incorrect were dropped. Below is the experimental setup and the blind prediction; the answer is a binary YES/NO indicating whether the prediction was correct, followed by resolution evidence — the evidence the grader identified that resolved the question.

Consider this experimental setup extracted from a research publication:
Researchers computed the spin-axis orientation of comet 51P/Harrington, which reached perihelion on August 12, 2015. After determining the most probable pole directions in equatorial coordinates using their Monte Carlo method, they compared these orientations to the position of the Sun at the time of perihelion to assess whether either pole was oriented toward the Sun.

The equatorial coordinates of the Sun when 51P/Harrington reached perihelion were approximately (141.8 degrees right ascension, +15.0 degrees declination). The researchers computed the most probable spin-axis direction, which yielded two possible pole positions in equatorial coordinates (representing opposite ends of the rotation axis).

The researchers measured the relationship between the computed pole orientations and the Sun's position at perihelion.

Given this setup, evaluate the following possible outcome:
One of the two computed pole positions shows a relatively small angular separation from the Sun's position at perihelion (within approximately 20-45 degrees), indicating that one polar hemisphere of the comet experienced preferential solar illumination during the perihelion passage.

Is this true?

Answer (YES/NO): YES